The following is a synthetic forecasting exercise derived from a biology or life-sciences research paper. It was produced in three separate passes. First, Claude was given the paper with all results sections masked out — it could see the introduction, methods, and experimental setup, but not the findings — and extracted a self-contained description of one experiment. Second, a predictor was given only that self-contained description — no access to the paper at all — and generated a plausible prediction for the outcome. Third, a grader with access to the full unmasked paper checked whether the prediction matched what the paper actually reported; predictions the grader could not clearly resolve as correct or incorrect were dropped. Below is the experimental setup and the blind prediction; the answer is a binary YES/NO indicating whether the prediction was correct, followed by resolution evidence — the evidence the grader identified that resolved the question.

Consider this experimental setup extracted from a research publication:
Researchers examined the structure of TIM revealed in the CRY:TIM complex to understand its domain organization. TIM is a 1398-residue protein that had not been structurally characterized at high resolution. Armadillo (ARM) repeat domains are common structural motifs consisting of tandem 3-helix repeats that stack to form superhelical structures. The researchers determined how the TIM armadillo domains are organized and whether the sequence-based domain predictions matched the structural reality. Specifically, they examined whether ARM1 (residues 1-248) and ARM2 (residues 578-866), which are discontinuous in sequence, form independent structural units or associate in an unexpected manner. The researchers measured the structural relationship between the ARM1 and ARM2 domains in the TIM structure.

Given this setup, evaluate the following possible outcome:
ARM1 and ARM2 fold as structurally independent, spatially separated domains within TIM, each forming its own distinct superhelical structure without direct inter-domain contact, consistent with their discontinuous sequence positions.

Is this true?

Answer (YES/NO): NO